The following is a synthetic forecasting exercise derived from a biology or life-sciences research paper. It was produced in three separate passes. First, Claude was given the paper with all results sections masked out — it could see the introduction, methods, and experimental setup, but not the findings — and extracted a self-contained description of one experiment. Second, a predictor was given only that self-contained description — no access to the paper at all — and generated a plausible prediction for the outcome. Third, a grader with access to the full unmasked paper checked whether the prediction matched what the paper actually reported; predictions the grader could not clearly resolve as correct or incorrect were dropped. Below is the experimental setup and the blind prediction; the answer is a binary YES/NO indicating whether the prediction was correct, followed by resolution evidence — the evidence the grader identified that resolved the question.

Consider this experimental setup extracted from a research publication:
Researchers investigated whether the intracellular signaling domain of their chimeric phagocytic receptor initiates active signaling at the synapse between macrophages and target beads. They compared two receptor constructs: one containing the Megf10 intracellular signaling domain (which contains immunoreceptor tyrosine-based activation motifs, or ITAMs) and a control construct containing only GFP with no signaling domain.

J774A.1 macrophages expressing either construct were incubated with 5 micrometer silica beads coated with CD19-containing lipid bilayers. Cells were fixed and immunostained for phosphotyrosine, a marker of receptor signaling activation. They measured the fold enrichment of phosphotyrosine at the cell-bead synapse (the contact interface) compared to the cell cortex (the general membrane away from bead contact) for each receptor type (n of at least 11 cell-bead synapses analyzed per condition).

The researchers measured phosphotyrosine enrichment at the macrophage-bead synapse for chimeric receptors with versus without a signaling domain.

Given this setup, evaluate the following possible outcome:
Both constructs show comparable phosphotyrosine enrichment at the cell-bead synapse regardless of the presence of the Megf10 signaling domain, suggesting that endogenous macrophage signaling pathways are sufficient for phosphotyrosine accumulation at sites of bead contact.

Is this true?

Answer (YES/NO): NO